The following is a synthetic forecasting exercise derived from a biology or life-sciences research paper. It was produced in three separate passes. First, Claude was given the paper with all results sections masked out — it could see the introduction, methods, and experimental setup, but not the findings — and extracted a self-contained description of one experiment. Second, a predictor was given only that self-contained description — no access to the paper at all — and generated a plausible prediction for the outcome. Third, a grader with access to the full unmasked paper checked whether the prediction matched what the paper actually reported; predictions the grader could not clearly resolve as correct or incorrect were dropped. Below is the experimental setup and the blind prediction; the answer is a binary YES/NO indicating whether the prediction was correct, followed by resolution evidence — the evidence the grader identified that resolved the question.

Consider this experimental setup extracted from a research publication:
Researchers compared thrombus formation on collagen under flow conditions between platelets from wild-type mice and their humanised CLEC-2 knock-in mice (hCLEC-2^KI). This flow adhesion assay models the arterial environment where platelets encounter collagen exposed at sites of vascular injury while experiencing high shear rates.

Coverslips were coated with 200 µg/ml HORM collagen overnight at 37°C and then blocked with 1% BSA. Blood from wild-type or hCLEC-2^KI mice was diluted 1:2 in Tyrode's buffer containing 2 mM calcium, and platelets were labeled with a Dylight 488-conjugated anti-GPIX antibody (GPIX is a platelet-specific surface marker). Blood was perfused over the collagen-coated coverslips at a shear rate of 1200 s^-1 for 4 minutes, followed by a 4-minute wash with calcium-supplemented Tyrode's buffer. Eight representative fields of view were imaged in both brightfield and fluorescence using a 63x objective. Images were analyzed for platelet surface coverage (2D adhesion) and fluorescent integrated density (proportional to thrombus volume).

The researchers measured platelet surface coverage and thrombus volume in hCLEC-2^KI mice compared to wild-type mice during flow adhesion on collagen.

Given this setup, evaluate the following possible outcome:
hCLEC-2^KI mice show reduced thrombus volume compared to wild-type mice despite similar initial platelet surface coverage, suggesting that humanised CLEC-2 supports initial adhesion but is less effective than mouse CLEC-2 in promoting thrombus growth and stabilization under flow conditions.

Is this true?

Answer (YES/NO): NO